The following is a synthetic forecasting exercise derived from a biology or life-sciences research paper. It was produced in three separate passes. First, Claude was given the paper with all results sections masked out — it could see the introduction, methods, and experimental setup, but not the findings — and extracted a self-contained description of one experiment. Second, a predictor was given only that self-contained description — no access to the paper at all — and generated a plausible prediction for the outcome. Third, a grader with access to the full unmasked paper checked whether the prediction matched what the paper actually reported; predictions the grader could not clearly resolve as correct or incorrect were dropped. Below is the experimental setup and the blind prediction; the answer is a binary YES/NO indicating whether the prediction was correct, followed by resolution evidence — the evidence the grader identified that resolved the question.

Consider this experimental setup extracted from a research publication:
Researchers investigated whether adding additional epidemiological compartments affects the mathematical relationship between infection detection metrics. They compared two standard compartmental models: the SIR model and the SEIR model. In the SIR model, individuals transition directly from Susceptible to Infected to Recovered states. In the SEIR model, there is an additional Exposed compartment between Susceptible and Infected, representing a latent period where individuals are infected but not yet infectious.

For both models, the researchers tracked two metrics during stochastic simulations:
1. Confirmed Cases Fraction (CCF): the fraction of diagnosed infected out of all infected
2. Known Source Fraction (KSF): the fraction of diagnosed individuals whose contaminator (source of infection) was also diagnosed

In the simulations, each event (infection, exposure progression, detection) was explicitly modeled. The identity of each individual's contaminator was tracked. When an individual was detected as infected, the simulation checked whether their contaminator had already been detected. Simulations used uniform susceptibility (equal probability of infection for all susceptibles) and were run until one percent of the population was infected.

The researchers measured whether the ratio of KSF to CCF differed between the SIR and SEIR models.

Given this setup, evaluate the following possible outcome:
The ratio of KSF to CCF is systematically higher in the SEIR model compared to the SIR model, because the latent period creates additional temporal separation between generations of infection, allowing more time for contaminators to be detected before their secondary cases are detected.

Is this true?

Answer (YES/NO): NO